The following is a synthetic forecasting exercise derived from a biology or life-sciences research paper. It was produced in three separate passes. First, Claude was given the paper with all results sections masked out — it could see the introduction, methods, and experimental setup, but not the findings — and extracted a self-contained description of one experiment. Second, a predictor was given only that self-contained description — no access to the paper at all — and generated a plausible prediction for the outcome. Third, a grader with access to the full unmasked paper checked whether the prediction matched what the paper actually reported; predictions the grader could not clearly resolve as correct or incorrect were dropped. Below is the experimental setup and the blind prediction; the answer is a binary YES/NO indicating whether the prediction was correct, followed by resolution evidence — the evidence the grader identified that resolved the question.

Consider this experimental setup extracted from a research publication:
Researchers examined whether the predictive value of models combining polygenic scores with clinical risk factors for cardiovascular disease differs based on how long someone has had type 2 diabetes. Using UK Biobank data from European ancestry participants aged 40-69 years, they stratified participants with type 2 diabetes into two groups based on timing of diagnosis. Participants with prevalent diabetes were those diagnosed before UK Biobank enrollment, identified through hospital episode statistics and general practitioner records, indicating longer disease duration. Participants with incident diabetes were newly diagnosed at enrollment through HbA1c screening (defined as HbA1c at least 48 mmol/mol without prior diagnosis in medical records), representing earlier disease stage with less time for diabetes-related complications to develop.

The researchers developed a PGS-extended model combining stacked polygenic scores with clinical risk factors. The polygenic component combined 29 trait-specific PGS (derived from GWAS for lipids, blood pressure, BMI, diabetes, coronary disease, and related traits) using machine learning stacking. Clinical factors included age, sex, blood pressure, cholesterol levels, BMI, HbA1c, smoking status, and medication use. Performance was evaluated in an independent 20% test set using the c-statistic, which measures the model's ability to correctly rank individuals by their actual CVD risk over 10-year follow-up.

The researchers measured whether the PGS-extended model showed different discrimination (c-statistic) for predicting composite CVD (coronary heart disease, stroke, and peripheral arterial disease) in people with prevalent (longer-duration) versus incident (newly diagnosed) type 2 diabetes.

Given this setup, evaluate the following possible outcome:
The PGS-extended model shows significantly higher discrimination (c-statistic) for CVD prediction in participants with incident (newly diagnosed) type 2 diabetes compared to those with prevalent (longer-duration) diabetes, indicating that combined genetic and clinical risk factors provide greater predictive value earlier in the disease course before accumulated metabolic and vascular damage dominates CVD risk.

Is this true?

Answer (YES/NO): YES